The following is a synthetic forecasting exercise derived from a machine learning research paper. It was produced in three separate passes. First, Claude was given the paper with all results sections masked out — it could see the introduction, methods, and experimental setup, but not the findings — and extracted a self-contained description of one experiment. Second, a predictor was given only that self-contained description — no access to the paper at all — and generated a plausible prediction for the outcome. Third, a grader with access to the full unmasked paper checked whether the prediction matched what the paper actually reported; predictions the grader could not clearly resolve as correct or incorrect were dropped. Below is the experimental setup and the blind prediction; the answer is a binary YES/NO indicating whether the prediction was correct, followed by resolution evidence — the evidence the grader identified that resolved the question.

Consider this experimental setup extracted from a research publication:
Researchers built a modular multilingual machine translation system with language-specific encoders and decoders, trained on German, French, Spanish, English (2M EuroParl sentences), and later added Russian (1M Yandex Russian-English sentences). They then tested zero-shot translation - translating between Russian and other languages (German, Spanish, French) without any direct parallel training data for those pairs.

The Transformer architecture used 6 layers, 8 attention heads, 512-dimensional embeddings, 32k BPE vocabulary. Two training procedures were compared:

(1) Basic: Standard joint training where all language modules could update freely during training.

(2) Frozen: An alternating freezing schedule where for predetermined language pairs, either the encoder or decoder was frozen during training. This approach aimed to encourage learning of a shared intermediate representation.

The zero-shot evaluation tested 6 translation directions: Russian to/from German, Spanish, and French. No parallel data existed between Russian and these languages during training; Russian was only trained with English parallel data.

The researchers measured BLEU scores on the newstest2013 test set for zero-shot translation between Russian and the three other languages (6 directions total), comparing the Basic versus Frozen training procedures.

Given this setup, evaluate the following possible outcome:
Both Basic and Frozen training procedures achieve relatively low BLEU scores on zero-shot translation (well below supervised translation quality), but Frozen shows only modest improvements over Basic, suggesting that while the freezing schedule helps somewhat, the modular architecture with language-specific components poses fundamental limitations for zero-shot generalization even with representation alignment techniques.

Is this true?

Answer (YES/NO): NO